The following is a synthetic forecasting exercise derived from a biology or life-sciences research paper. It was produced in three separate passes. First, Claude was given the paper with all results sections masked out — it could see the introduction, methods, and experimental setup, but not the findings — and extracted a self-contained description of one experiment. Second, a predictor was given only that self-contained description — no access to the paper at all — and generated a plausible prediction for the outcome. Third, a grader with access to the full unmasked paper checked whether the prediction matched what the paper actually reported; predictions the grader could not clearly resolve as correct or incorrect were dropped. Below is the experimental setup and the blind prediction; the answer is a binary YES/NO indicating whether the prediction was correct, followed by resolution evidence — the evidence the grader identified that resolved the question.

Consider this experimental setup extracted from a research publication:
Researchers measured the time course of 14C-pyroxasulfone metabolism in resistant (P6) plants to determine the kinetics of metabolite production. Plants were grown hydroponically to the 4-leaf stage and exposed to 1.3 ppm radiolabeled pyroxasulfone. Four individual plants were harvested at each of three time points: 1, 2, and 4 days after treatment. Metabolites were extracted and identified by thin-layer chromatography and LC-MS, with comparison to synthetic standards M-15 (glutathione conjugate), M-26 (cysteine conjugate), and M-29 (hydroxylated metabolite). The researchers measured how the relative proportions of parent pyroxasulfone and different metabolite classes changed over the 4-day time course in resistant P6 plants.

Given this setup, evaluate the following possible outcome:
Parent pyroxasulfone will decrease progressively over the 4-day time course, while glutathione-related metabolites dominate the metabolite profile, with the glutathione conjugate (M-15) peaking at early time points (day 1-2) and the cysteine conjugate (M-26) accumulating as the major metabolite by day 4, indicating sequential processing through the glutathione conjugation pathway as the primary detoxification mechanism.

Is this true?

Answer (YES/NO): NO